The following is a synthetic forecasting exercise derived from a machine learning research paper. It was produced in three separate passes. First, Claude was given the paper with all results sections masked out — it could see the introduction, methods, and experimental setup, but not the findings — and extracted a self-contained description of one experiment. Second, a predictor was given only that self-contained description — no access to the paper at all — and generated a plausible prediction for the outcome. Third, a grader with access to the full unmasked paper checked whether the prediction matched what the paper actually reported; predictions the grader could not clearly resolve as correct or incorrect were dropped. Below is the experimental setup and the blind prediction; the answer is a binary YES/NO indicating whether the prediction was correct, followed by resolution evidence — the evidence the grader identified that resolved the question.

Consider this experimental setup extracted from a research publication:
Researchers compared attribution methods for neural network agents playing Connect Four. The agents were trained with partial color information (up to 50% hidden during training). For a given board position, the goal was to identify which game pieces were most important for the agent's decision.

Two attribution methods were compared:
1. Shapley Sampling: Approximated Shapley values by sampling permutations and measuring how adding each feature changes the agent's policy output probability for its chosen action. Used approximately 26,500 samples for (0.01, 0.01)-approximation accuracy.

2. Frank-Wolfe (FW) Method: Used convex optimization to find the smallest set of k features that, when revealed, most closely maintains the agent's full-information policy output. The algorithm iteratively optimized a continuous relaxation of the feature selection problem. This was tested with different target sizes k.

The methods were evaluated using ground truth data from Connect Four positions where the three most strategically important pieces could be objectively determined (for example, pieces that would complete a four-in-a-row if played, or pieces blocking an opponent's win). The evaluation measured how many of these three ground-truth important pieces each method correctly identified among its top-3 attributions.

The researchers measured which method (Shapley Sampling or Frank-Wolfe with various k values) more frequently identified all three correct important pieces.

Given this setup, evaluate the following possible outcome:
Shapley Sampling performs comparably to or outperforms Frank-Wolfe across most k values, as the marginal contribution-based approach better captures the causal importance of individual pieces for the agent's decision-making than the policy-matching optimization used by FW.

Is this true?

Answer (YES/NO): YES